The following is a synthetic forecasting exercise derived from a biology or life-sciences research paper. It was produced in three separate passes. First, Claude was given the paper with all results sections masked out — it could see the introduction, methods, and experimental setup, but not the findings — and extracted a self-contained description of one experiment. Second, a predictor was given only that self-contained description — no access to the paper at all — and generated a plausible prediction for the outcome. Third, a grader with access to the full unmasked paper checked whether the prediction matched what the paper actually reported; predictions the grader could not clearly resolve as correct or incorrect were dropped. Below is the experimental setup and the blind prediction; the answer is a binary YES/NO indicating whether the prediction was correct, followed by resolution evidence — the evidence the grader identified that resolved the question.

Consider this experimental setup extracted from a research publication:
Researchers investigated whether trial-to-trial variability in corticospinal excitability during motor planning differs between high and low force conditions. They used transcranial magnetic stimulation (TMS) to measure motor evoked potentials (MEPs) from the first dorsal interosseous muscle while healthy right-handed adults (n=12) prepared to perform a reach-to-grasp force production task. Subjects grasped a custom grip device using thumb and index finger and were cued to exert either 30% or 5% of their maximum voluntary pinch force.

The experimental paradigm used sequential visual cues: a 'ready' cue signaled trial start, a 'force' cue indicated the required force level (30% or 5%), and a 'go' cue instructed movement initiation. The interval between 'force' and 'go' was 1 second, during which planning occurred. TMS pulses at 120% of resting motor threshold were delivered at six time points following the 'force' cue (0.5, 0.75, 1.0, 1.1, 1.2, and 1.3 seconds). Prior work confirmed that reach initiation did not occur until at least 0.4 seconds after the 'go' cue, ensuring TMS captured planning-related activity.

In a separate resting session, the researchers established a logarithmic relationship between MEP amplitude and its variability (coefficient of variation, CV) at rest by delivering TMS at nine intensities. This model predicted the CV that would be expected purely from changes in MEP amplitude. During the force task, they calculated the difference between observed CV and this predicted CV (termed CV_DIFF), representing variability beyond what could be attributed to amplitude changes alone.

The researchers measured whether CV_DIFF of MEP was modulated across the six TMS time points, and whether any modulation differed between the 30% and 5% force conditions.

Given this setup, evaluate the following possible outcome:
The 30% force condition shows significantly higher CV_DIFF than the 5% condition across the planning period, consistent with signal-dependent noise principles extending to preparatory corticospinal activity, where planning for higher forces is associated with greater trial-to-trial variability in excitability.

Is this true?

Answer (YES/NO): NO